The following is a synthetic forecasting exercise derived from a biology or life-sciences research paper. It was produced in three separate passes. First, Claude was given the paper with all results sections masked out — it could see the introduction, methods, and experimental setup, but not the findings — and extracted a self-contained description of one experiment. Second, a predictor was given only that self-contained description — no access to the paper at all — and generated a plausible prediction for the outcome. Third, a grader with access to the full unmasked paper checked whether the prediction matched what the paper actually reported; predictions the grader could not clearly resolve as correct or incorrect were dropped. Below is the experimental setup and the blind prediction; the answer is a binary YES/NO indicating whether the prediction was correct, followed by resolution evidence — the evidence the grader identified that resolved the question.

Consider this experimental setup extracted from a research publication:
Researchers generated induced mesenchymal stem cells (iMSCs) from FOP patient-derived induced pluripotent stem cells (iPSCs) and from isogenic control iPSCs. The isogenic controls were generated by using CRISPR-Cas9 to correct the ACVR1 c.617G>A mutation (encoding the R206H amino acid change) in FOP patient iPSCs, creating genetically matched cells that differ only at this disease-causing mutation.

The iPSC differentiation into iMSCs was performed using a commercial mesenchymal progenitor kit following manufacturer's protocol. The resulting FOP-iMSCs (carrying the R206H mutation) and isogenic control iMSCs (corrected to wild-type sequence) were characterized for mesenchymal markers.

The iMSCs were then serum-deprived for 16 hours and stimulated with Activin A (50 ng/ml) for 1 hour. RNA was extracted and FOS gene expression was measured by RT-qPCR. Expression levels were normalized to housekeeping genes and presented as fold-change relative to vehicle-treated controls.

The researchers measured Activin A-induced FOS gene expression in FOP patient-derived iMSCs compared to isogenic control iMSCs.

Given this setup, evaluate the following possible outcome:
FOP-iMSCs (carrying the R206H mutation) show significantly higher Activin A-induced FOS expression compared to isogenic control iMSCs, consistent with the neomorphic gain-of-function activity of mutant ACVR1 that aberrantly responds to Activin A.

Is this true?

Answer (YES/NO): YES